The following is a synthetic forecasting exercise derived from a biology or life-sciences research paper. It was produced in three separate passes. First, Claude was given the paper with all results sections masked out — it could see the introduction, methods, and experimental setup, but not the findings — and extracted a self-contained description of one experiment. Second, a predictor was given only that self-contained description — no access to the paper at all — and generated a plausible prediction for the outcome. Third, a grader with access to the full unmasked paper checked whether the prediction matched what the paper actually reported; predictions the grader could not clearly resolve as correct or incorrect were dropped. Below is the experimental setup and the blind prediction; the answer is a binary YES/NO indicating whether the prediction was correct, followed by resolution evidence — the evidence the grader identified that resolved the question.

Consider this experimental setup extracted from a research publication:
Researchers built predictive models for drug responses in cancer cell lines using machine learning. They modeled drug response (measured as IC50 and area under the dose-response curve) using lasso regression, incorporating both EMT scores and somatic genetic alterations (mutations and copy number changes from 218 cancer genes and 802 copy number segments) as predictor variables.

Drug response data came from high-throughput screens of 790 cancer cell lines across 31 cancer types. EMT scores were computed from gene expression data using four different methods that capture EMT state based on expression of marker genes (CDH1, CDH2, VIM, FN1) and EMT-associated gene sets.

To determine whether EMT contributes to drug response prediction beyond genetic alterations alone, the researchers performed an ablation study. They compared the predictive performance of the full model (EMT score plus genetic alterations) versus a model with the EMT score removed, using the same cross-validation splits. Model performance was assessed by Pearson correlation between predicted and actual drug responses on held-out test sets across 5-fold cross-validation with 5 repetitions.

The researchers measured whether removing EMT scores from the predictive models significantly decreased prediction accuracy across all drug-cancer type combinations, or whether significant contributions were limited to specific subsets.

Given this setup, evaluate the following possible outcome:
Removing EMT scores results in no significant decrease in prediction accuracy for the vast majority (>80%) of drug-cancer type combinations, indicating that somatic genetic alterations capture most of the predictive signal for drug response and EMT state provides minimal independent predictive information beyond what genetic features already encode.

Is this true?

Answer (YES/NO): NO